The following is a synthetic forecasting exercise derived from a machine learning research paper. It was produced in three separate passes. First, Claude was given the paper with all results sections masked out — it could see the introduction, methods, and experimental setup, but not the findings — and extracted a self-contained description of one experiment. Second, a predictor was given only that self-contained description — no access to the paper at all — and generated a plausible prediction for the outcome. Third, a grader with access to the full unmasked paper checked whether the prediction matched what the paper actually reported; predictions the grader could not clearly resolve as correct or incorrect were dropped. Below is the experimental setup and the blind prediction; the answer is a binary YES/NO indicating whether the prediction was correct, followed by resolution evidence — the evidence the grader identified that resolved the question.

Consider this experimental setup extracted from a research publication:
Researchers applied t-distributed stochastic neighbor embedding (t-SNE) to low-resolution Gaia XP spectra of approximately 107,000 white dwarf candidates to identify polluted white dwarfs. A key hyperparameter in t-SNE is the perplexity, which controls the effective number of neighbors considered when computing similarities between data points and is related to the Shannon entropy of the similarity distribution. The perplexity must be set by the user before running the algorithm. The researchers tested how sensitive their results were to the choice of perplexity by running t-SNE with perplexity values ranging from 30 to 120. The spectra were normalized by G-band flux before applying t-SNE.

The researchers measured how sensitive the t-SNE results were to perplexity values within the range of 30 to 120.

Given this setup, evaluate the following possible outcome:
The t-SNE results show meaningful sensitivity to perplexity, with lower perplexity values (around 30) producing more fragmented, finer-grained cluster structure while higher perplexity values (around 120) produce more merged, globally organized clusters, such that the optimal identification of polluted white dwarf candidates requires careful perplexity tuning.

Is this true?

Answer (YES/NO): NO